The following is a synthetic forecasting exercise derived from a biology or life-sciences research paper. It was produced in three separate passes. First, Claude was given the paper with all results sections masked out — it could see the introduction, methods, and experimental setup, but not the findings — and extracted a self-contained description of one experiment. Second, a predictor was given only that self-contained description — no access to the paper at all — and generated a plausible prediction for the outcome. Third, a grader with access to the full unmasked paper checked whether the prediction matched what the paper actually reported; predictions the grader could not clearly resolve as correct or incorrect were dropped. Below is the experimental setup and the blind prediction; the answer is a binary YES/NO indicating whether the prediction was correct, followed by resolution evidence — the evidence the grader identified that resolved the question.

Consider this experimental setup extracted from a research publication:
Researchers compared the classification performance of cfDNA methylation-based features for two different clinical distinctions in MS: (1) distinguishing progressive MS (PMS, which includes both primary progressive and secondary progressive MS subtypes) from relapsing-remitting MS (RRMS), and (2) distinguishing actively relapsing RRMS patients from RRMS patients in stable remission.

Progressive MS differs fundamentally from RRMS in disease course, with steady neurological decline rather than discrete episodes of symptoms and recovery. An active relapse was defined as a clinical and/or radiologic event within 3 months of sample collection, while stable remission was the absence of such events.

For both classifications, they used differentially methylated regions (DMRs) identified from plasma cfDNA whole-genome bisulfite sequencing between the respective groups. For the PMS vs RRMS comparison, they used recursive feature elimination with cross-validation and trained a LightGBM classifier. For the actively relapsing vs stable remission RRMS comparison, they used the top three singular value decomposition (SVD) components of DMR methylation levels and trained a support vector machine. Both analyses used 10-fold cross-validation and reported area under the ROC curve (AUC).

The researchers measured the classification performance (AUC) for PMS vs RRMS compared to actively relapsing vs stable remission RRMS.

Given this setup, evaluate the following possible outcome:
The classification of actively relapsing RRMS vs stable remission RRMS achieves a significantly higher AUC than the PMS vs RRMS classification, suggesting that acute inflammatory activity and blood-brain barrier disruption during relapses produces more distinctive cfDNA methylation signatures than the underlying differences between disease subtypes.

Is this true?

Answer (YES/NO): NO